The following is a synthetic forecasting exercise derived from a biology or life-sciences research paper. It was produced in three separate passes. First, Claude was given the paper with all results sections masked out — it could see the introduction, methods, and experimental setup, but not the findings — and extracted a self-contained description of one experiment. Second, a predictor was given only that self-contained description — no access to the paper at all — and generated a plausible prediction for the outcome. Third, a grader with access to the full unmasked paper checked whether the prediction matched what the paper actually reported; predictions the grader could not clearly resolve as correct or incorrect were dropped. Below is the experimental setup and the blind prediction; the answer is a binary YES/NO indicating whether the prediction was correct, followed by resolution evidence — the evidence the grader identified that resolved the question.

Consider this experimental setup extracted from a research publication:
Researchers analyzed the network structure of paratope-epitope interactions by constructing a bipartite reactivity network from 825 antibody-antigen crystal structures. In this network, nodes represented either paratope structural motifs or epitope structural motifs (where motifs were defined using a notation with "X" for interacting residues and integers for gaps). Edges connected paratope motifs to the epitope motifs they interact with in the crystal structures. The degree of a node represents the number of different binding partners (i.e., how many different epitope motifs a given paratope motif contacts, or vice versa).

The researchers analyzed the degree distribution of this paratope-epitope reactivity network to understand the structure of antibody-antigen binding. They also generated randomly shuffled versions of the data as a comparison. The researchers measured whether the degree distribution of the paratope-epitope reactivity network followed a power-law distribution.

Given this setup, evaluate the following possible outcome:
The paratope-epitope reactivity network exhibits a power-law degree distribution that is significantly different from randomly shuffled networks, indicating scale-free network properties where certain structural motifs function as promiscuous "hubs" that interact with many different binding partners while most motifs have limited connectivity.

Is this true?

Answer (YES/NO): YES